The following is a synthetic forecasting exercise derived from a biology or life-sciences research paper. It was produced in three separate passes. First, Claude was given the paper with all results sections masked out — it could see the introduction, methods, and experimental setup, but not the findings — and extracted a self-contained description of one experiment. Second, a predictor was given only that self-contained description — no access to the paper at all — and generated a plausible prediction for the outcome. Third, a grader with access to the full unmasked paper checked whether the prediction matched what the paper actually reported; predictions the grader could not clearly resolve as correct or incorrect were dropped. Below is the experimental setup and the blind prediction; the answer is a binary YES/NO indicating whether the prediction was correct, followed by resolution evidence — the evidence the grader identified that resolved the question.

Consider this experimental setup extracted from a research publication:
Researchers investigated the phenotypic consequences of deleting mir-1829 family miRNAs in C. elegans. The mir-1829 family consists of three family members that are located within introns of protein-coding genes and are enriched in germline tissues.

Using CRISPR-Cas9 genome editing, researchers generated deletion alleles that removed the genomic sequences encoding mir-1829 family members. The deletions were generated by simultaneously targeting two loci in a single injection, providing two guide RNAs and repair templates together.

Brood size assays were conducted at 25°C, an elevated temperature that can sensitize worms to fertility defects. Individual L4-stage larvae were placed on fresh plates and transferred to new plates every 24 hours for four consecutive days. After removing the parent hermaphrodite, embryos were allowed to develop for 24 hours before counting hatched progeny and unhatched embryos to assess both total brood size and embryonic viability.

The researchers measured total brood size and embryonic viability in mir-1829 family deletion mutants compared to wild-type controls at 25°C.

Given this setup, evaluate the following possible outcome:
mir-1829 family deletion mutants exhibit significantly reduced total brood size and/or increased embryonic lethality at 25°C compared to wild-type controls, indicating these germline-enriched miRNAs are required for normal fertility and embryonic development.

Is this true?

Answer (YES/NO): NO